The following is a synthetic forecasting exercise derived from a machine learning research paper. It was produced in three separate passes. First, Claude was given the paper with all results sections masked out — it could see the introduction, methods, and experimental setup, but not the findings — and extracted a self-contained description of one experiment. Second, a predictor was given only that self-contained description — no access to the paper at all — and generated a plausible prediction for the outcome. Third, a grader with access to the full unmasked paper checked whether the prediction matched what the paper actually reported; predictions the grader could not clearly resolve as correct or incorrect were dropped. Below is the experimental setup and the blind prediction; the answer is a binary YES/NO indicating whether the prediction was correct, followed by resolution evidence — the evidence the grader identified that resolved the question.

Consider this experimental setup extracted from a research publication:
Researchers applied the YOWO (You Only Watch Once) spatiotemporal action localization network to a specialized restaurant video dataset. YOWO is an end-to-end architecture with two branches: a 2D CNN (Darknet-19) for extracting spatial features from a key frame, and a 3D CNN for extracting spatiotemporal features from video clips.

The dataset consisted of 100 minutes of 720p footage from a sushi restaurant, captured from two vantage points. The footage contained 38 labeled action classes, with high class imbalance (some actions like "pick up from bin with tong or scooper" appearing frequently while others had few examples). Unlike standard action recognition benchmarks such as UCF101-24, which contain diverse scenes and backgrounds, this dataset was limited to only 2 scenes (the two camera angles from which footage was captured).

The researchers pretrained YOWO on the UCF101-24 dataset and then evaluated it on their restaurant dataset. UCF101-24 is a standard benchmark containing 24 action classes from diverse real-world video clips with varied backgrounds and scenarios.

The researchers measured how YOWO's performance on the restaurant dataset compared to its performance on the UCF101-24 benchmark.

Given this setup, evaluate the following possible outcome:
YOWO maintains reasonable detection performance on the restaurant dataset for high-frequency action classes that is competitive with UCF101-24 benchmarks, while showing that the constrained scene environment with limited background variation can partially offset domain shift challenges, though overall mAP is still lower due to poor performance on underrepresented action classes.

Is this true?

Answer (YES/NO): NO